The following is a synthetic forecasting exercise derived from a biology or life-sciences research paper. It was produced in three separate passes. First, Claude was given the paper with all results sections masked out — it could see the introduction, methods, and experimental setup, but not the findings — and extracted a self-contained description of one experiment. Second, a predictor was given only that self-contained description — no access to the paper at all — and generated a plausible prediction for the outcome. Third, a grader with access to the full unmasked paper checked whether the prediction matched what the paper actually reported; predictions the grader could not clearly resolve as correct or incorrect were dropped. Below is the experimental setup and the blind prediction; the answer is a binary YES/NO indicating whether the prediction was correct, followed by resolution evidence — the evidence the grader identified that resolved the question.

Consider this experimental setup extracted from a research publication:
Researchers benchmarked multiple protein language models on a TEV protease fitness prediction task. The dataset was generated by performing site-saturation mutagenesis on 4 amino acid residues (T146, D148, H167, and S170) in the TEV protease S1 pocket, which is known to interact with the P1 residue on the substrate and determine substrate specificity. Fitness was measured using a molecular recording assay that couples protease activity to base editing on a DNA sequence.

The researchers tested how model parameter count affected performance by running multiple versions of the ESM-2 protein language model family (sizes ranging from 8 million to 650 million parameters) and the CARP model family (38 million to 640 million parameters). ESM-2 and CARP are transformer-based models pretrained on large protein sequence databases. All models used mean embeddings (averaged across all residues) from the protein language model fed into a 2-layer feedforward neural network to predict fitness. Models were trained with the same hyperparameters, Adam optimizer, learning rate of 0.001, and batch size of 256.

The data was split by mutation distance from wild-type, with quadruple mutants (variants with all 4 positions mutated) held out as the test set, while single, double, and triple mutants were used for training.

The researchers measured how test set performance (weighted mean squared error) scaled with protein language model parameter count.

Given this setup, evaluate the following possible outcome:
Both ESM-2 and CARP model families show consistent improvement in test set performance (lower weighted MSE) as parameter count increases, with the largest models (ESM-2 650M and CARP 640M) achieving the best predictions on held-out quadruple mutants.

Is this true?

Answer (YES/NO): NO